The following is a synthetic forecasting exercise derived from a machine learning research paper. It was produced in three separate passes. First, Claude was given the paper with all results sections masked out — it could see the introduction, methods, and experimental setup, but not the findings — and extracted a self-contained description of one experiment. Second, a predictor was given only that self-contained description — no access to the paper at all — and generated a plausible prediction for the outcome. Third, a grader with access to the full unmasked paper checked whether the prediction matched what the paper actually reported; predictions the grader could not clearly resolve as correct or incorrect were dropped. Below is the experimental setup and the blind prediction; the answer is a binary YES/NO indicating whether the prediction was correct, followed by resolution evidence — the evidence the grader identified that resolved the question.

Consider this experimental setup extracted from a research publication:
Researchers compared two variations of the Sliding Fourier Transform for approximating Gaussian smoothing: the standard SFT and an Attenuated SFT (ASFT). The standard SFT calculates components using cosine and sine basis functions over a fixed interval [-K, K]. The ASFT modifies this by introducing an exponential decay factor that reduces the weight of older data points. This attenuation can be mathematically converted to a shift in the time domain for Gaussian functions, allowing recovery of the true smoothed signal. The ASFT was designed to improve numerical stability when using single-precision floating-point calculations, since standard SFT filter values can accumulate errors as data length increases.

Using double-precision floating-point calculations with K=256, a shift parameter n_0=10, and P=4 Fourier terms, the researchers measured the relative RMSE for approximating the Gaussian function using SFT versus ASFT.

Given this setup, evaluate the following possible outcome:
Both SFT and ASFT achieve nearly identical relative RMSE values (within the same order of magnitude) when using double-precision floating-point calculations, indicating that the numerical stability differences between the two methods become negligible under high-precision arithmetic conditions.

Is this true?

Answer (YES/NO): YES